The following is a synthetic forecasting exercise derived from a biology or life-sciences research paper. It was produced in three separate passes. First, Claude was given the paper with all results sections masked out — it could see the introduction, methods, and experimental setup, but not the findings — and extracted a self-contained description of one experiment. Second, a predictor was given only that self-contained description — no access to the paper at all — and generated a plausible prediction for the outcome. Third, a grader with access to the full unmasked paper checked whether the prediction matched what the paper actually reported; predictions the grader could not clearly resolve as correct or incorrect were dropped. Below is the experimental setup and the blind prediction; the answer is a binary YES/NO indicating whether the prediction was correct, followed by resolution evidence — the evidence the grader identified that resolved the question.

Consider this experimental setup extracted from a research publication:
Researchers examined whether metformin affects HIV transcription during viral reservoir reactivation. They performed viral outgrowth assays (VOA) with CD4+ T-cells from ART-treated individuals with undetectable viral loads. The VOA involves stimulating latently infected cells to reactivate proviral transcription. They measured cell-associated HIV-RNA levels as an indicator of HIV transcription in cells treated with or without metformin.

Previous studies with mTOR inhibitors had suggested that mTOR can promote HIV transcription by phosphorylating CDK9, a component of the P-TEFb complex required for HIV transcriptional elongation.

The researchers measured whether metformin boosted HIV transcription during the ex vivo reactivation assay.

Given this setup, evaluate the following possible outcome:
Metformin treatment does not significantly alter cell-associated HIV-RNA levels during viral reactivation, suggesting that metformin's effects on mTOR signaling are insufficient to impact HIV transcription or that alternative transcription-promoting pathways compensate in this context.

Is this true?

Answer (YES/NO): YES